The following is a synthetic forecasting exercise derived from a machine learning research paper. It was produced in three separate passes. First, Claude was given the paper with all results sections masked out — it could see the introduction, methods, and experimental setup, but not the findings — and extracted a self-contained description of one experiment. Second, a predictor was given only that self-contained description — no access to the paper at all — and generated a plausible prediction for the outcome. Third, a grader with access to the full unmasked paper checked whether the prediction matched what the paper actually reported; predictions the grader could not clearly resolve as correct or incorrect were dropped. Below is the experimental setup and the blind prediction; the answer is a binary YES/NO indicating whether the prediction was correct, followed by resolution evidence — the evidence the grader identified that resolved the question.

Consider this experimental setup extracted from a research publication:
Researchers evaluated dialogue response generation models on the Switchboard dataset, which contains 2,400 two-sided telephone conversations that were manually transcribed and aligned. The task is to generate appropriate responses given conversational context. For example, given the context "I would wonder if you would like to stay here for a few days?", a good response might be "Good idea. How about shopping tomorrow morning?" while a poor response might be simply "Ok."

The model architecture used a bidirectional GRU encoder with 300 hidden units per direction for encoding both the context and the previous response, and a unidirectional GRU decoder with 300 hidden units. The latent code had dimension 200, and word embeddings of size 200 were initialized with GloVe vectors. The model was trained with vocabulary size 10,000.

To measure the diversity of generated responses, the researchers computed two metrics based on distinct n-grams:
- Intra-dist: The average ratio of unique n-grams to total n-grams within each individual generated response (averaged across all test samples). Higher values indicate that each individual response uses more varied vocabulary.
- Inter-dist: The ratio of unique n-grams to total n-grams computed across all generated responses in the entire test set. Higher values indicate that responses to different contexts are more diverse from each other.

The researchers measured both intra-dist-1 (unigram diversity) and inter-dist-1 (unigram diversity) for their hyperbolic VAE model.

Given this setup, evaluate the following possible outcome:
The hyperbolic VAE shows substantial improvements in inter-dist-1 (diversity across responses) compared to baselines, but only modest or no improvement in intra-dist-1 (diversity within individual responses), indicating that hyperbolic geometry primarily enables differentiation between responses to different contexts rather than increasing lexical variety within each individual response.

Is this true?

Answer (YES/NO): YES